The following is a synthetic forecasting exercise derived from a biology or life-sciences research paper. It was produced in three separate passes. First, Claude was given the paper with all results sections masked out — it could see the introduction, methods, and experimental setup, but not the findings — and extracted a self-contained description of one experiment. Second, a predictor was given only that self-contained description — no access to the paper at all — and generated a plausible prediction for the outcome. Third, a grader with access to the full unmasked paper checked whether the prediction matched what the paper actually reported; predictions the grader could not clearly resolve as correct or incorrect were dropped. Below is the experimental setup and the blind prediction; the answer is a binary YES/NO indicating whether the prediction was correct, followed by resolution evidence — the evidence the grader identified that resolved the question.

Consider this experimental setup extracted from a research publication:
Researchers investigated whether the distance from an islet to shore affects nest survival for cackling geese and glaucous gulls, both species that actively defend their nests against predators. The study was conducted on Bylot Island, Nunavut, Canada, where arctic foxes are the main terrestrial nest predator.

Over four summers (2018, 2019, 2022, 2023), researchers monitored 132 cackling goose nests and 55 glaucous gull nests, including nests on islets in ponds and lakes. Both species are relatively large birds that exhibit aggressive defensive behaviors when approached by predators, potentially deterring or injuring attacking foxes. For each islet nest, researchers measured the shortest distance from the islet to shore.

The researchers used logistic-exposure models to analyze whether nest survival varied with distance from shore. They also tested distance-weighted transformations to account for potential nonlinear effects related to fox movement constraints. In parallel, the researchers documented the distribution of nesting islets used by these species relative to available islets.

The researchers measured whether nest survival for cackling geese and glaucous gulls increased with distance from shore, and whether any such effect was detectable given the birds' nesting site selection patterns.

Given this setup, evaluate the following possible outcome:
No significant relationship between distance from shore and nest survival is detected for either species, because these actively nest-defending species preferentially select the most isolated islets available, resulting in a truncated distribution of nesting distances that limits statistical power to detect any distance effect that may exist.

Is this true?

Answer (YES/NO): YES